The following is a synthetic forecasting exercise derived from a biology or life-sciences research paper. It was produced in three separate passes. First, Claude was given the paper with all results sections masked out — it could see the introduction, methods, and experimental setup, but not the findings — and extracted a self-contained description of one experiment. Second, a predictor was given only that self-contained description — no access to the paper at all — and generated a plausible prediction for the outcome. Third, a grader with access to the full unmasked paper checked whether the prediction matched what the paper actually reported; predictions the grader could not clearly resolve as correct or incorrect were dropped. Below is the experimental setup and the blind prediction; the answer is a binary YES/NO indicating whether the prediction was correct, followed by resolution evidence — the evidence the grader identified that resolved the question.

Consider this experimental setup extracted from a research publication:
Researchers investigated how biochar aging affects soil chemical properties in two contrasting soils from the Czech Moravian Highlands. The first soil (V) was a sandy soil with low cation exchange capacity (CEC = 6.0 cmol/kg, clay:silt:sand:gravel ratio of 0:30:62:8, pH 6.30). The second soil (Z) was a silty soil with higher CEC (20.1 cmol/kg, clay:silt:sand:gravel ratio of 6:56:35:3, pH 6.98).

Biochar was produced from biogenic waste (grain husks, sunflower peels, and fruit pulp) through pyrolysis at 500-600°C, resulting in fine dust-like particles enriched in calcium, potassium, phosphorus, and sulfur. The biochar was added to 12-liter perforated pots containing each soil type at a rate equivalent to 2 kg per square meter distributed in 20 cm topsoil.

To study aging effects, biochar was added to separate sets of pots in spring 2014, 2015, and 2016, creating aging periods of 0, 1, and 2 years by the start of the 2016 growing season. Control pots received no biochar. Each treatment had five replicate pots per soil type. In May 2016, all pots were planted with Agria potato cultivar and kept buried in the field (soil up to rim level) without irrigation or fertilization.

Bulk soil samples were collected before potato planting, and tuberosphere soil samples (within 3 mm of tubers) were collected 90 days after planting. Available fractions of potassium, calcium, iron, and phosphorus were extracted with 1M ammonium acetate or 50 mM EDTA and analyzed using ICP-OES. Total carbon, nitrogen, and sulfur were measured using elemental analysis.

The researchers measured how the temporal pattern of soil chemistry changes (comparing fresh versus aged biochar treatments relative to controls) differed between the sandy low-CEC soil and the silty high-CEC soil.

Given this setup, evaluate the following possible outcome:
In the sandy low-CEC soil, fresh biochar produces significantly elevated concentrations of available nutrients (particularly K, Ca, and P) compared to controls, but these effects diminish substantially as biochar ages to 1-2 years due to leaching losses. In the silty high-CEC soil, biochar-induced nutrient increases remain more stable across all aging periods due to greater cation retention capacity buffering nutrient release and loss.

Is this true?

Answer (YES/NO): NO